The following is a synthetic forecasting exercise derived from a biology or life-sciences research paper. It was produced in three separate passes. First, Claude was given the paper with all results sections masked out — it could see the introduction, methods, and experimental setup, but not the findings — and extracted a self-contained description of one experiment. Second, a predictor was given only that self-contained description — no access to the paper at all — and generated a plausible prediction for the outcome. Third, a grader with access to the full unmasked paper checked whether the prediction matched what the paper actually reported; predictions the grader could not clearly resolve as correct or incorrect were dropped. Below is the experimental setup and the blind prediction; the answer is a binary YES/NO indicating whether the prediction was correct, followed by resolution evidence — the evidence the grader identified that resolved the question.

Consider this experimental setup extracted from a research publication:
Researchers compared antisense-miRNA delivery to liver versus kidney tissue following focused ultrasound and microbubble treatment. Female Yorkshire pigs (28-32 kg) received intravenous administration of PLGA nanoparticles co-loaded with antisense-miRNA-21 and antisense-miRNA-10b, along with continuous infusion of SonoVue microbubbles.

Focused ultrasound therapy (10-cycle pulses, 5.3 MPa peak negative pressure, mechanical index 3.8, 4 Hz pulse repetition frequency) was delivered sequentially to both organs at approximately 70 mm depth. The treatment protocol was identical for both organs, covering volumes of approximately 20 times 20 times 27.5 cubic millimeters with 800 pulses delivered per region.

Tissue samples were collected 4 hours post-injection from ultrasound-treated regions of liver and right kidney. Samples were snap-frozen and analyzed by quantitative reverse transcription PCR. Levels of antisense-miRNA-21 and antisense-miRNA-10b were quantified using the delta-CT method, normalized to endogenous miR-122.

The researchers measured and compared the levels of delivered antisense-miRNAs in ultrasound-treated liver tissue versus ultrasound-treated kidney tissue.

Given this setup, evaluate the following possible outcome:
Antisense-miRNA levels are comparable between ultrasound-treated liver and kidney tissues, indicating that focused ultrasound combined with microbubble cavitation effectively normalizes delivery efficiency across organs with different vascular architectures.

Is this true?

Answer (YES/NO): NO